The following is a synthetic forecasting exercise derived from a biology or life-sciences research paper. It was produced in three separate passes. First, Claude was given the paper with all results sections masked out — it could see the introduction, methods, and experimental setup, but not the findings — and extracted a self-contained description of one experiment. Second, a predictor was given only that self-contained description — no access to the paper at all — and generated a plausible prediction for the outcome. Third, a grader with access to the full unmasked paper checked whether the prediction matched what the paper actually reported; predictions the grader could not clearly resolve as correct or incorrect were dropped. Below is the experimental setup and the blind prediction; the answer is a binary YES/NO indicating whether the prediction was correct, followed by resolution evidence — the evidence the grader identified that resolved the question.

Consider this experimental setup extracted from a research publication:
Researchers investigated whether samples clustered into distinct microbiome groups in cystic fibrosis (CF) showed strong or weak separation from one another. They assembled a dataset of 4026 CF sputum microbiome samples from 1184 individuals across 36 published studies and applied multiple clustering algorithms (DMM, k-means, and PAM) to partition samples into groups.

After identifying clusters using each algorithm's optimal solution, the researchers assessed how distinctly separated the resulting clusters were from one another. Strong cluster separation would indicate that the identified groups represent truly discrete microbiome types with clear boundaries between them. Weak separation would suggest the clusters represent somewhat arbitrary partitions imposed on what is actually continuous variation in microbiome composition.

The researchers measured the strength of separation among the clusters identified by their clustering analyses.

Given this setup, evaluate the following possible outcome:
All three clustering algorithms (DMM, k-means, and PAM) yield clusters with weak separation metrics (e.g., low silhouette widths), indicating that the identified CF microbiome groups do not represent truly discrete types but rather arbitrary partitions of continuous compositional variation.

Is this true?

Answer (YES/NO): YES